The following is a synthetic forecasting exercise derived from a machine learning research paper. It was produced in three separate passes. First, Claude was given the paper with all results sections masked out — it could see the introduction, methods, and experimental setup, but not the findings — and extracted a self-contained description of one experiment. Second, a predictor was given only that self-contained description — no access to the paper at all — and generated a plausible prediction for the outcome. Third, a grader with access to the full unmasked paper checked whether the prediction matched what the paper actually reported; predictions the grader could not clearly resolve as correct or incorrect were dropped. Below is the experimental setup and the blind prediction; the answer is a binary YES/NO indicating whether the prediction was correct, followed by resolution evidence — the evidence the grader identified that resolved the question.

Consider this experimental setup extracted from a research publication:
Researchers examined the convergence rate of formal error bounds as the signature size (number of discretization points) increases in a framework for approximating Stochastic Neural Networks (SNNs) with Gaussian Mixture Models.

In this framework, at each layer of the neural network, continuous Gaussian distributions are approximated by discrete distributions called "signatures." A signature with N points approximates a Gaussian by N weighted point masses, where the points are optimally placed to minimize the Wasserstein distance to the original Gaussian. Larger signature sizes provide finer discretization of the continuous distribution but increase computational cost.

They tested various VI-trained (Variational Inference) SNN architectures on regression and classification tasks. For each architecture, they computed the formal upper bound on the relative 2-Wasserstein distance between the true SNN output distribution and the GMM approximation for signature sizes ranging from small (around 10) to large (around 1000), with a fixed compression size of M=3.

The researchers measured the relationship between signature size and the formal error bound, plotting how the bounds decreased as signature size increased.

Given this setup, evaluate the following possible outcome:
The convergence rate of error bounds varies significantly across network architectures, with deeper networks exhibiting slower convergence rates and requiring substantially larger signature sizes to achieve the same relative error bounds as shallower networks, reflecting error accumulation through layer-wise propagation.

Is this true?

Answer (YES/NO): NO